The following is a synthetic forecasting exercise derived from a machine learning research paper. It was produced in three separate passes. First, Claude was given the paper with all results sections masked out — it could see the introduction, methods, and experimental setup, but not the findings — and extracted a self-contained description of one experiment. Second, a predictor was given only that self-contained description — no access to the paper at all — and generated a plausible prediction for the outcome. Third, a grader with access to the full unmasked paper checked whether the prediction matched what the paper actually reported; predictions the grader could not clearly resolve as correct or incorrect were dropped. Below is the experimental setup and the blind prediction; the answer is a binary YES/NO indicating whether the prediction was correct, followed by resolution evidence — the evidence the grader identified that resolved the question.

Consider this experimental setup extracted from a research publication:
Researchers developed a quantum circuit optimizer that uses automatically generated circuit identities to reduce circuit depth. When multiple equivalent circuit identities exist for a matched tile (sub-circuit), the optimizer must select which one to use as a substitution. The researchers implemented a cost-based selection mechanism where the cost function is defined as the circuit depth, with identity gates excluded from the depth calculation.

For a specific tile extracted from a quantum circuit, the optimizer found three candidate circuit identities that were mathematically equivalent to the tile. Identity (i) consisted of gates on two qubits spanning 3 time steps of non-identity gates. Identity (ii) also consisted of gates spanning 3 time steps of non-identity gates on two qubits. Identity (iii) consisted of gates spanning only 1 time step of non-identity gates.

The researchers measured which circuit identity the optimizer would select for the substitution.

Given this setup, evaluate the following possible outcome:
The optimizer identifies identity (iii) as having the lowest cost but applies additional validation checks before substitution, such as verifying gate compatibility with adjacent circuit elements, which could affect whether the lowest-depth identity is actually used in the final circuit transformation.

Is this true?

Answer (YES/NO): NO